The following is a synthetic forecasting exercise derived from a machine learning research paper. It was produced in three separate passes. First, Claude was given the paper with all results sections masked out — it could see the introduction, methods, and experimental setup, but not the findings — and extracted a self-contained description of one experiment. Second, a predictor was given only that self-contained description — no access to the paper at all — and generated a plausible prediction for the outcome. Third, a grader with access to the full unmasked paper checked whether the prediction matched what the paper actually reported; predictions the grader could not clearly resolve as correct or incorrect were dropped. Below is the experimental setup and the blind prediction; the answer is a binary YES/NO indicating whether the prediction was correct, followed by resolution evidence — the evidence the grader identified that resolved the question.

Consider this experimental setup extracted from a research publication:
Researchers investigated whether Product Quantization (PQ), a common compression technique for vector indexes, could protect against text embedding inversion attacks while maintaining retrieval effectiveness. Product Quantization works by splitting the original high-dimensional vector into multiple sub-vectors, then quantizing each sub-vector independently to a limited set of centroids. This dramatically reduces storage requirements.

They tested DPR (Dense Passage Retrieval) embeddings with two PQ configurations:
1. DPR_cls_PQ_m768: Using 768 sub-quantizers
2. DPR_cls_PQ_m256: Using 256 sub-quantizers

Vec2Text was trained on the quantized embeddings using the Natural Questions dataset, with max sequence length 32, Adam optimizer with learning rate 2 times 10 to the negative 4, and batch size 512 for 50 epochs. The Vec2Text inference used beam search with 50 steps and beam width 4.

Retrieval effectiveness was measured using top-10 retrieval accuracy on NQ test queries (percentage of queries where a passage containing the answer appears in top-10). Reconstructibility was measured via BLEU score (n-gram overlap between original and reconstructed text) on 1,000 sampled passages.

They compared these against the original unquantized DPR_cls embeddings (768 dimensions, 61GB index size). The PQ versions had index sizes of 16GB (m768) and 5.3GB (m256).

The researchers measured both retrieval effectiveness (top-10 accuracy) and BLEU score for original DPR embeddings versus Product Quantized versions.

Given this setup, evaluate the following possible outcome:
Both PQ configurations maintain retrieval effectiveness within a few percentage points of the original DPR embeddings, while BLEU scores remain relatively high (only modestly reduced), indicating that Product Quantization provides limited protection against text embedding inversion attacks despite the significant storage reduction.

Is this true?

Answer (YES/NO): NO